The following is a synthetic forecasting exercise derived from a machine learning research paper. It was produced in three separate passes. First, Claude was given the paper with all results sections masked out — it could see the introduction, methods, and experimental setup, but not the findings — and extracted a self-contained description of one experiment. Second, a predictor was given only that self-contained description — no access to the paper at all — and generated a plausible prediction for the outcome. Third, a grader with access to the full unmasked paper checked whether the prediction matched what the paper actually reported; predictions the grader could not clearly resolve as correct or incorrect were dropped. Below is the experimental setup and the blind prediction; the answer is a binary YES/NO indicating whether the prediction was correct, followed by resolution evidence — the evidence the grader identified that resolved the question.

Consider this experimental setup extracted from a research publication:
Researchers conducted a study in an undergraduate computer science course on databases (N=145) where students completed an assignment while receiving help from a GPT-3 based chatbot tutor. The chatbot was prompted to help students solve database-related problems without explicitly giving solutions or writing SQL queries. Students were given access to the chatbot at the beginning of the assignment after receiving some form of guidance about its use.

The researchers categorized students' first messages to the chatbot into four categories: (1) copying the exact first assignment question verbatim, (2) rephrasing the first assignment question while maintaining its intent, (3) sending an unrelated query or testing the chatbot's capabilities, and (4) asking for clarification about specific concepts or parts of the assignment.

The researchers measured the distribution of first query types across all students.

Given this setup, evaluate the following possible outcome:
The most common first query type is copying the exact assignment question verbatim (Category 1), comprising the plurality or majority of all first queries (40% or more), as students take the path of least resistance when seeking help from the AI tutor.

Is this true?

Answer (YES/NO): NO